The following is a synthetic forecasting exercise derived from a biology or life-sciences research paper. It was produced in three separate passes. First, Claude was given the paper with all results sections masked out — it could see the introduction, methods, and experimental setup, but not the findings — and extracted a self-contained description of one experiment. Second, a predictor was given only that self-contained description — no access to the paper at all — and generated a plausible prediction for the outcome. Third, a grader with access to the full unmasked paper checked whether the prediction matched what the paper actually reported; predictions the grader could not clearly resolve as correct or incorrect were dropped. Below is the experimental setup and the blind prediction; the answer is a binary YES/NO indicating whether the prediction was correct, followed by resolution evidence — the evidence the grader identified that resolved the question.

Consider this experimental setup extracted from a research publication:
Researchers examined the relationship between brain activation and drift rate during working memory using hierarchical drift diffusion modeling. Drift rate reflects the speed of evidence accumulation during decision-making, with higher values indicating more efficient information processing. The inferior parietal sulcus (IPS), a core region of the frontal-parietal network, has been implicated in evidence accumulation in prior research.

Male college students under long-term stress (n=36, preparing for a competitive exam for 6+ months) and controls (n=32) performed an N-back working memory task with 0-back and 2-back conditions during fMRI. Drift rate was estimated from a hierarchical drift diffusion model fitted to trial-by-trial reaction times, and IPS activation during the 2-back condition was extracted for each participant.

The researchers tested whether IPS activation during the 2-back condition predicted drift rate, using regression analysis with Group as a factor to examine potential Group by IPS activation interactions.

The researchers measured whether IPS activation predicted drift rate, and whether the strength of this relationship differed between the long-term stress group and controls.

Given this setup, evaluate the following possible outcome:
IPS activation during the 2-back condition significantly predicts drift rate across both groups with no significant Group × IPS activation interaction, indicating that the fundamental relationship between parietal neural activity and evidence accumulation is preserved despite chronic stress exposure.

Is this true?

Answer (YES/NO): NO